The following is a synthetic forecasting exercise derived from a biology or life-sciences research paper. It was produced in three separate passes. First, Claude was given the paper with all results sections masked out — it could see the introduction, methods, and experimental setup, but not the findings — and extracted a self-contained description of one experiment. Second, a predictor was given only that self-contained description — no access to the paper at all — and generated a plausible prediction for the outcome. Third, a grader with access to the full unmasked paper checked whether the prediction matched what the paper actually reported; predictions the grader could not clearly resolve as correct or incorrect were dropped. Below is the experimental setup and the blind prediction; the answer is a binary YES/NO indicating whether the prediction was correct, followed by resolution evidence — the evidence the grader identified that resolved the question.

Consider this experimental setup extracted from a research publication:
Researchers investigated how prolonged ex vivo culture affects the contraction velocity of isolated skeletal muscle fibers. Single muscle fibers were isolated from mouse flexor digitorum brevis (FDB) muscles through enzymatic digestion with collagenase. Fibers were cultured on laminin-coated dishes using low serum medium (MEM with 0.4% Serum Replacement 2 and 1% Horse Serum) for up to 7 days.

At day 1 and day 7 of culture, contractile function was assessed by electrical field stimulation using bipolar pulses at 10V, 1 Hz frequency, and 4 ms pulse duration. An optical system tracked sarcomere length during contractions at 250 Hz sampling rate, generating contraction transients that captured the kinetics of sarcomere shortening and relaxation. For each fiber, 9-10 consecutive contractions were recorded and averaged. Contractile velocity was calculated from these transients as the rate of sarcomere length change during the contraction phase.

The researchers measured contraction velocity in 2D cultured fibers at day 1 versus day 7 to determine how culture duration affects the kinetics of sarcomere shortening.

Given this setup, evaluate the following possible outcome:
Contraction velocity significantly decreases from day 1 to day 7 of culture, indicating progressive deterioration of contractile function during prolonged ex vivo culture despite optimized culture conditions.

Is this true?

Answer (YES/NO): YES